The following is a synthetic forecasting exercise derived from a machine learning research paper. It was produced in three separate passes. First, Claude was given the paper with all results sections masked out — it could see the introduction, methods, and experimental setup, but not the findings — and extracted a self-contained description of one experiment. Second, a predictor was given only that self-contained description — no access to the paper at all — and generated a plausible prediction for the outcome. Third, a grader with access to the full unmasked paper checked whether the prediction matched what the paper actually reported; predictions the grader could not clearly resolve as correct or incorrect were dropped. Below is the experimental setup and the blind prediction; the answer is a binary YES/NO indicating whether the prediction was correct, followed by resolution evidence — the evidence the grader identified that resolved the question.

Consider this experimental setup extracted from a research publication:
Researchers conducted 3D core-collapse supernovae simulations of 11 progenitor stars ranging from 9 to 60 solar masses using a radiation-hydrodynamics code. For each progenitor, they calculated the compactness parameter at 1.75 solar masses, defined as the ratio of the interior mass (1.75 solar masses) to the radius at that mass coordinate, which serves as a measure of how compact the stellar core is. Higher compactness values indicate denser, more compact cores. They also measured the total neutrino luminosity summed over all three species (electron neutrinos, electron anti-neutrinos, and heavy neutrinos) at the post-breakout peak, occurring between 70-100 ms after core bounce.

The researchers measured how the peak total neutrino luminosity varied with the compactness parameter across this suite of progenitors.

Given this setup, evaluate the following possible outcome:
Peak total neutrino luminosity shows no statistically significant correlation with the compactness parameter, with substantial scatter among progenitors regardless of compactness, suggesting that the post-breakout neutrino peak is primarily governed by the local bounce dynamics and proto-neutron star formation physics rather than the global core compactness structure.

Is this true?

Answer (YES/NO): NO